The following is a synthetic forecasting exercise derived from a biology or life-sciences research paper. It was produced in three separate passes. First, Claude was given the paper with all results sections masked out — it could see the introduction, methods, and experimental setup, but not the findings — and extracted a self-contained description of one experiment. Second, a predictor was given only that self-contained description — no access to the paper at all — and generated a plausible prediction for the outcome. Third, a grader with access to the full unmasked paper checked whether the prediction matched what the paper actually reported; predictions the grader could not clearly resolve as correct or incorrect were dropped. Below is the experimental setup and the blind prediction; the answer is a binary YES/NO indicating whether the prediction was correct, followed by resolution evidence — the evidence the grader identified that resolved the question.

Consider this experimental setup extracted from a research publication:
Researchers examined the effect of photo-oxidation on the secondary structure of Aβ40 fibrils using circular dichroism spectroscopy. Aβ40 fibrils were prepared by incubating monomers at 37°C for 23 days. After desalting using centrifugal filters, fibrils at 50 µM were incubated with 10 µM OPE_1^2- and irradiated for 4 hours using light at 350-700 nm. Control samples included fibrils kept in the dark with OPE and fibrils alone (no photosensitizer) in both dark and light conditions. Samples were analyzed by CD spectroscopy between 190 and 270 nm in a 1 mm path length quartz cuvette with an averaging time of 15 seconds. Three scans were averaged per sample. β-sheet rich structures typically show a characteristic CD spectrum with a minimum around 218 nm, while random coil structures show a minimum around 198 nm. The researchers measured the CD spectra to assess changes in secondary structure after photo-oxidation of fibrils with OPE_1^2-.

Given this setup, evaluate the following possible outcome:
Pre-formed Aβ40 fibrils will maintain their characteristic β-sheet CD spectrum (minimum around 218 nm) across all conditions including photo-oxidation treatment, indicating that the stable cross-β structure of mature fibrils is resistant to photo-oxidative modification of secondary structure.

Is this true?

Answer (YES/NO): YES